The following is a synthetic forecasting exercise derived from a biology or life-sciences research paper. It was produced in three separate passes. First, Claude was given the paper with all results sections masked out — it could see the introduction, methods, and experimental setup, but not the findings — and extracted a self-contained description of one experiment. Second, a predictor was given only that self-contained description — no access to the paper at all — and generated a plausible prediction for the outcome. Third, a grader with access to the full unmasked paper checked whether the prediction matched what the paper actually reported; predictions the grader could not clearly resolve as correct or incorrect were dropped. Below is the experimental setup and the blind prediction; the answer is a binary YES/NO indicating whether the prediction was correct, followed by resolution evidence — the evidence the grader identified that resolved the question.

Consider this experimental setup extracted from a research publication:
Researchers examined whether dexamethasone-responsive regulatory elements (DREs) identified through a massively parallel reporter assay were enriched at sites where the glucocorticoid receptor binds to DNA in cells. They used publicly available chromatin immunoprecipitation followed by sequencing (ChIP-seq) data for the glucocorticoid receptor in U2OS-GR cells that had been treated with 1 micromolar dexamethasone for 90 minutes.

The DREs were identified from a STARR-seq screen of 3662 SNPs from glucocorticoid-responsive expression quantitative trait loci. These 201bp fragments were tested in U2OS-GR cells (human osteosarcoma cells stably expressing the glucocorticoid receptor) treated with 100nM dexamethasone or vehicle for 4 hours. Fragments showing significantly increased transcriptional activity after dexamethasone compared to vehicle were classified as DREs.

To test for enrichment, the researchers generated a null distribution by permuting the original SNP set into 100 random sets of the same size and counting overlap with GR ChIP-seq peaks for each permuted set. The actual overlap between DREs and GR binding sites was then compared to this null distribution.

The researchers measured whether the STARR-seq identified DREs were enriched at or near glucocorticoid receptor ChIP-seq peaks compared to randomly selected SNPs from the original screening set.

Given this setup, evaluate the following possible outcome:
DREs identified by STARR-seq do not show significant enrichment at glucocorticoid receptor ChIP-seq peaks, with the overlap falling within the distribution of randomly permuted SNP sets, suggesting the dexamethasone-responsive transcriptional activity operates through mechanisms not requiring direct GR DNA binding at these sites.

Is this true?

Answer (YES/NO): NO